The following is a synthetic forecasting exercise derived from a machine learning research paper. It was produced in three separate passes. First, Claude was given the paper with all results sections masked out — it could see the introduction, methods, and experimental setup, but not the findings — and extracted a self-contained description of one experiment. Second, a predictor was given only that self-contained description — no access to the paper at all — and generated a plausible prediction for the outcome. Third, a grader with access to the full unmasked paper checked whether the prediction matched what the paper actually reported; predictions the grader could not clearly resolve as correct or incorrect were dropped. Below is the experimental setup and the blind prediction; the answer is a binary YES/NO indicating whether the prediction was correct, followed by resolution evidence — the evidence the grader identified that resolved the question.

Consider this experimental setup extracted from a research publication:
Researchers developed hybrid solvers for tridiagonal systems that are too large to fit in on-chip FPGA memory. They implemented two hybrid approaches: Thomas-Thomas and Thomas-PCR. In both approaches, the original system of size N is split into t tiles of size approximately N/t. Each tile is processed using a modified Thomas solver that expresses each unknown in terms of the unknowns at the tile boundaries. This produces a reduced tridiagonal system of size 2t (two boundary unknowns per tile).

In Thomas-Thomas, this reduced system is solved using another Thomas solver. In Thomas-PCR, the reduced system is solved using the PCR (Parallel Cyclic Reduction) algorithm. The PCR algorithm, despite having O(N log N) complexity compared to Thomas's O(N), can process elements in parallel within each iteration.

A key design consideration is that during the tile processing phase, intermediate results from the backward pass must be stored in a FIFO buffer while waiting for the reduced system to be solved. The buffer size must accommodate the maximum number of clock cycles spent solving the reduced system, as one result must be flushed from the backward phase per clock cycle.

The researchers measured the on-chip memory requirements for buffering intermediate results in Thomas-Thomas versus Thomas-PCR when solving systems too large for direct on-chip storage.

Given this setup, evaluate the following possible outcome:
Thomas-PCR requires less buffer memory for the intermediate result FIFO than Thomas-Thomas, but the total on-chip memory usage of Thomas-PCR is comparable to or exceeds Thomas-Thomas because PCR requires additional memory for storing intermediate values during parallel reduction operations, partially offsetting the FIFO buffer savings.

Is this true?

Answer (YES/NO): NO